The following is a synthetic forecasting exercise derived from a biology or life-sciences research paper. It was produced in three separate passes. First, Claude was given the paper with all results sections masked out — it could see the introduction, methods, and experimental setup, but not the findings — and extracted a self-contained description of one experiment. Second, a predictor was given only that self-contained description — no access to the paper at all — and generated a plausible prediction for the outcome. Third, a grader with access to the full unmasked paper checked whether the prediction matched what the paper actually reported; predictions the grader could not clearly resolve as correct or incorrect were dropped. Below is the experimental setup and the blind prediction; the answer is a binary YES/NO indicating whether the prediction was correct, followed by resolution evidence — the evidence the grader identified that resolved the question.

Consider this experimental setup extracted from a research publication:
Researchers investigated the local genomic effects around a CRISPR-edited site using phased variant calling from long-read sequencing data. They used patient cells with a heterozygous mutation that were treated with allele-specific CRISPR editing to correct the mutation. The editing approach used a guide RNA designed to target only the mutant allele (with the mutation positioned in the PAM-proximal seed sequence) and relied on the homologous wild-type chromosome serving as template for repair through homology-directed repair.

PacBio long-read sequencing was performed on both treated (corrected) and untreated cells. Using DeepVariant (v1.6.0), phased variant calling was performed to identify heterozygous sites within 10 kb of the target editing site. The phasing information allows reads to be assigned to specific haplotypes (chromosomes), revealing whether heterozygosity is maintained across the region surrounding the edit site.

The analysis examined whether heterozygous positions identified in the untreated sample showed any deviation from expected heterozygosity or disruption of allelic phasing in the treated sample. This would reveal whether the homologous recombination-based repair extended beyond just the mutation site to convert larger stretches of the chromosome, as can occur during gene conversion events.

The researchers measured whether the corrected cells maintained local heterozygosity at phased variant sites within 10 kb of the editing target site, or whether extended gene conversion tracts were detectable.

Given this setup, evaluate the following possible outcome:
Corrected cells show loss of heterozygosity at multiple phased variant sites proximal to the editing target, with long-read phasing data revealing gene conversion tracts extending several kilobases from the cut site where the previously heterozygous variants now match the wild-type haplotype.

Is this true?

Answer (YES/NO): NO